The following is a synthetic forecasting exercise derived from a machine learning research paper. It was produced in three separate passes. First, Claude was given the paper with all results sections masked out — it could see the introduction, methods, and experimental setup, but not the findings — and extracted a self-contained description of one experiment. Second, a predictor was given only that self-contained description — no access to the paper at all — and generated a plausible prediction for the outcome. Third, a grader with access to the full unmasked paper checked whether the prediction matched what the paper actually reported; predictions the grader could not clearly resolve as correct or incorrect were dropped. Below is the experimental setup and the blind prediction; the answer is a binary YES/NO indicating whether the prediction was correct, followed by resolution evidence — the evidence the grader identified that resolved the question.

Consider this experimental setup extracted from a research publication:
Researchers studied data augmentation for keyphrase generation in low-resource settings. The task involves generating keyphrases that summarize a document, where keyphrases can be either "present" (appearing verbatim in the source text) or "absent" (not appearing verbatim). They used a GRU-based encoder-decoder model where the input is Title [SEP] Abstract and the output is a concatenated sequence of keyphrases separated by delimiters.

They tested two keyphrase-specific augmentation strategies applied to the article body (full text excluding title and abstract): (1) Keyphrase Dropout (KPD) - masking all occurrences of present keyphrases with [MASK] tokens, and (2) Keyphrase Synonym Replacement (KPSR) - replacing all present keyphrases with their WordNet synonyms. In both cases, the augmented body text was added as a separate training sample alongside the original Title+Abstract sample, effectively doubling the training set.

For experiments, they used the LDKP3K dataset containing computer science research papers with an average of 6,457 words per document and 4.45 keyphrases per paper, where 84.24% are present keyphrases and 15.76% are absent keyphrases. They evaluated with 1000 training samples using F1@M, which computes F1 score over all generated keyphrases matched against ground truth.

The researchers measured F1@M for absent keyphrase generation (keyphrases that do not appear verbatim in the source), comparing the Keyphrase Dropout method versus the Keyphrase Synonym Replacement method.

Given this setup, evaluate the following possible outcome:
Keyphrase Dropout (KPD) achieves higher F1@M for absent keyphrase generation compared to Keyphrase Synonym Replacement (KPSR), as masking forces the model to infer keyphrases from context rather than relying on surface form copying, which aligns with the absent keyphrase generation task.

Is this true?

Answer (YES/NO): NO